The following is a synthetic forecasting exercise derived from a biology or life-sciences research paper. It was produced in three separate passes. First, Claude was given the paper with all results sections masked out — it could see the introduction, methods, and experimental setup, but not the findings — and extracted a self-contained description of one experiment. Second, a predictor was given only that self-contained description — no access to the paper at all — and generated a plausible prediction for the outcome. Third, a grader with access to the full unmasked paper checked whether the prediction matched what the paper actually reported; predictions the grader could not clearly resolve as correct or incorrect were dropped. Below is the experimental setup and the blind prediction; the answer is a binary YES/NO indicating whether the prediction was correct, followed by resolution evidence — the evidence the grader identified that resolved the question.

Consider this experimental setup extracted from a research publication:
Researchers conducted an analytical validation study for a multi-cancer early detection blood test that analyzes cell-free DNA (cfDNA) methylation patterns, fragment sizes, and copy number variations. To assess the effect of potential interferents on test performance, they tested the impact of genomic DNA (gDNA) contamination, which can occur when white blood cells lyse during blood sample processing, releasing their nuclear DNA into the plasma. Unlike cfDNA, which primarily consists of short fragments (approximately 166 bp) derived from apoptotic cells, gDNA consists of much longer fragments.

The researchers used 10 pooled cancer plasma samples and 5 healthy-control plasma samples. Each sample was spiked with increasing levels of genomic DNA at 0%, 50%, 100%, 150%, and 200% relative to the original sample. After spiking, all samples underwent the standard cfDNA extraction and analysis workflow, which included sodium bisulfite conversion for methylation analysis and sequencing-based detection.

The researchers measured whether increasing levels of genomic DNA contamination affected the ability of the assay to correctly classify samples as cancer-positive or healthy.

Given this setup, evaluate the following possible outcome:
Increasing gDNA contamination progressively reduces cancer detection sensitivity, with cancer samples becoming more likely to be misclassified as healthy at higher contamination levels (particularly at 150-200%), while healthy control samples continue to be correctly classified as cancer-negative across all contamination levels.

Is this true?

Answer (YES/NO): YES